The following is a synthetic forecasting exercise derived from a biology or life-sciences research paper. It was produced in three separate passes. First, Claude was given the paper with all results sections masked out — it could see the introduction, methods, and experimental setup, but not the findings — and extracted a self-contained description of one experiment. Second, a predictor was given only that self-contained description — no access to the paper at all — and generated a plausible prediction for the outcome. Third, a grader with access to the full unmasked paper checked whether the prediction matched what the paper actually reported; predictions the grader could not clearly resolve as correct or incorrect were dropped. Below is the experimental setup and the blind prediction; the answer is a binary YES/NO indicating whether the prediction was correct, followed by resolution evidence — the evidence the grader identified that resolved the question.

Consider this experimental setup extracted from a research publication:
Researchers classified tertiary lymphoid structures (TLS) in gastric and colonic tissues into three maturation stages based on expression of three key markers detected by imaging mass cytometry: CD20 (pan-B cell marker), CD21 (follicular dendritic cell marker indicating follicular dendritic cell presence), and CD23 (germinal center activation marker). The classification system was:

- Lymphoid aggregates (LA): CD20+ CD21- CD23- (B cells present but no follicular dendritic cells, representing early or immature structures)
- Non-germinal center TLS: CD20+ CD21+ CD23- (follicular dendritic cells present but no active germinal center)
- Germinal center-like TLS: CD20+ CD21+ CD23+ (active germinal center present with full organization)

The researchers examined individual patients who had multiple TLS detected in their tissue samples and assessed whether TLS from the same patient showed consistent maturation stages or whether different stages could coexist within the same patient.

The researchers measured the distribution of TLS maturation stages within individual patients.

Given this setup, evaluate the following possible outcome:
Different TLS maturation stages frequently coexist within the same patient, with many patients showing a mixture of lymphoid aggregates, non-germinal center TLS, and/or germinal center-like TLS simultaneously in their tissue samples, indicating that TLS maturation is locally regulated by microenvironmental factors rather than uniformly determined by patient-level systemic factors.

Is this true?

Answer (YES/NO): YES